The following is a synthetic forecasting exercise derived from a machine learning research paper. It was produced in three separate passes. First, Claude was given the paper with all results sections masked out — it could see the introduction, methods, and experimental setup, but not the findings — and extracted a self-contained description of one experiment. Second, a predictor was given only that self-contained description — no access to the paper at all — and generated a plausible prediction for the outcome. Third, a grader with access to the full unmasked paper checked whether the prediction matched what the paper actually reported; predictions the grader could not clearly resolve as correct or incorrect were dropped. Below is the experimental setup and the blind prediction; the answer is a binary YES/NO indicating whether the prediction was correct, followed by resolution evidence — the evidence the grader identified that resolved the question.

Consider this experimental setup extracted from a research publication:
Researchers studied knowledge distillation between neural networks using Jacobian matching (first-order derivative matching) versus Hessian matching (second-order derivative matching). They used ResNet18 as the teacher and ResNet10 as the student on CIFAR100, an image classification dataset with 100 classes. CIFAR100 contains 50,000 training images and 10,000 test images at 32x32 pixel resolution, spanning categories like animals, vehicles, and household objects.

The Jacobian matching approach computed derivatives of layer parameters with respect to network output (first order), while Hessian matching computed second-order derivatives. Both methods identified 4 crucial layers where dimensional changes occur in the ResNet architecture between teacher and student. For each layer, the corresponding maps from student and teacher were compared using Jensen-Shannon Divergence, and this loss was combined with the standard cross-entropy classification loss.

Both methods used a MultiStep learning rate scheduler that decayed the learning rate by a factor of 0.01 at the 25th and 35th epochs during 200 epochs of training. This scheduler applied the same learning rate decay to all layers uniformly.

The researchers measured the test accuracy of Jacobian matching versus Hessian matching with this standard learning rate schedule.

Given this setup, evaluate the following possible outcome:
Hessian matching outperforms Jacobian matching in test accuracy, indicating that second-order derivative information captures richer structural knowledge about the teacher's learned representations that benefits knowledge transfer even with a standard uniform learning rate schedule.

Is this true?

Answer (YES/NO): NO